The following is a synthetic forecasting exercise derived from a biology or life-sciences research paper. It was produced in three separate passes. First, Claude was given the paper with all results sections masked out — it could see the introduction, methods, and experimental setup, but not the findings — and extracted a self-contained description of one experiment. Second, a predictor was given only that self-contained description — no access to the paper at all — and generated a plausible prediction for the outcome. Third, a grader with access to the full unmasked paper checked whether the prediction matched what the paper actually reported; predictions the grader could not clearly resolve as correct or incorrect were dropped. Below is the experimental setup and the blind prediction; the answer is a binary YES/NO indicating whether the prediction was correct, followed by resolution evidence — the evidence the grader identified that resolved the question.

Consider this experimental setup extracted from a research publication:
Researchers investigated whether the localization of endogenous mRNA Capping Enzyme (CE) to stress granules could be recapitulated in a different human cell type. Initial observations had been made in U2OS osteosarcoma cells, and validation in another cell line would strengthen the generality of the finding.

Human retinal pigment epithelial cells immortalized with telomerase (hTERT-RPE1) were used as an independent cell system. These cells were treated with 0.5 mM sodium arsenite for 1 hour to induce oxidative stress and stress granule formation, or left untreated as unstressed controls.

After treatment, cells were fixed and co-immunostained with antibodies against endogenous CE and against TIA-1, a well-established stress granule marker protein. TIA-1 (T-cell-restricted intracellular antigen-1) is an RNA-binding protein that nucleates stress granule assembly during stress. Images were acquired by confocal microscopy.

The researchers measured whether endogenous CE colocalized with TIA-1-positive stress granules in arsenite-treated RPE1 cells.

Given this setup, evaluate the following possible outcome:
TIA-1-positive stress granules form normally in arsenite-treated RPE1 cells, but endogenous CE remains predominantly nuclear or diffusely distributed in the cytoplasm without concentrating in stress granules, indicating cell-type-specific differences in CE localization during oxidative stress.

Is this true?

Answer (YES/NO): NO